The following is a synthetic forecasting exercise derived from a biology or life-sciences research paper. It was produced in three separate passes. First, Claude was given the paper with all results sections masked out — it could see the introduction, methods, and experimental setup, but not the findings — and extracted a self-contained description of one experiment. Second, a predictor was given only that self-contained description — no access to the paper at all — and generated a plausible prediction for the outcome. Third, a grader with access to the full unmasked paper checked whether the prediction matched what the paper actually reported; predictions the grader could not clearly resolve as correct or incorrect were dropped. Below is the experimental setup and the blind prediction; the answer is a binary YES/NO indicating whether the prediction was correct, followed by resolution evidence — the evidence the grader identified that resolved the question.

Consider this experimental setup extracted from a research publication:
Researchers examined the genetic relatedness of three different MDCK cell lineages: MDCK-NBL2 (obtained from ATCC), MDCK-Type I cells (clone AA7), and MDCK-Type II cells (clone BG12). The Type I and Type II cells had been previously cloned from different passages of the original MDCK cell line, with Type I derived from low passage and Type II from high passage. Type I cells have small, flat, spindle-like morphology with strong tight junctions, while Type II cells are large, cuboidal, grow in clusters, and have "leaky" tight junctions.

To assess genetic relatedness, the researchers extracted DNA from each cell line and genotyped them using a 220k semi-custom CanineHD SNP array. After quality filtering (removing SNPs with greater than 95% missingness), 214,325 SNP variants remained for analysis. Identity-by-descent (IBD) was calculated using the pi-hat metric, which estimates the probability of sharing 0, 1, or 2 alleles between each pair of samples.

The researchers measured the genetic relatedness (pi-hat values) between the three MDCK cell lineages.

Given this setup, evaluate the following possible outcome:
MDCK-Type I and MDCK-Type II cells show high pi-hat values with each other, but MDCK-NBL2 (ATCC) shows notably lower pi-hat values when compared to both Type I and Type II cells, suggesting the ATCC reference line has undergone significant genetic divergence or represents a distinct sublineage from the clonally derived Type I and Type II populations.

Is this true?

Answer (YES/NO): NO